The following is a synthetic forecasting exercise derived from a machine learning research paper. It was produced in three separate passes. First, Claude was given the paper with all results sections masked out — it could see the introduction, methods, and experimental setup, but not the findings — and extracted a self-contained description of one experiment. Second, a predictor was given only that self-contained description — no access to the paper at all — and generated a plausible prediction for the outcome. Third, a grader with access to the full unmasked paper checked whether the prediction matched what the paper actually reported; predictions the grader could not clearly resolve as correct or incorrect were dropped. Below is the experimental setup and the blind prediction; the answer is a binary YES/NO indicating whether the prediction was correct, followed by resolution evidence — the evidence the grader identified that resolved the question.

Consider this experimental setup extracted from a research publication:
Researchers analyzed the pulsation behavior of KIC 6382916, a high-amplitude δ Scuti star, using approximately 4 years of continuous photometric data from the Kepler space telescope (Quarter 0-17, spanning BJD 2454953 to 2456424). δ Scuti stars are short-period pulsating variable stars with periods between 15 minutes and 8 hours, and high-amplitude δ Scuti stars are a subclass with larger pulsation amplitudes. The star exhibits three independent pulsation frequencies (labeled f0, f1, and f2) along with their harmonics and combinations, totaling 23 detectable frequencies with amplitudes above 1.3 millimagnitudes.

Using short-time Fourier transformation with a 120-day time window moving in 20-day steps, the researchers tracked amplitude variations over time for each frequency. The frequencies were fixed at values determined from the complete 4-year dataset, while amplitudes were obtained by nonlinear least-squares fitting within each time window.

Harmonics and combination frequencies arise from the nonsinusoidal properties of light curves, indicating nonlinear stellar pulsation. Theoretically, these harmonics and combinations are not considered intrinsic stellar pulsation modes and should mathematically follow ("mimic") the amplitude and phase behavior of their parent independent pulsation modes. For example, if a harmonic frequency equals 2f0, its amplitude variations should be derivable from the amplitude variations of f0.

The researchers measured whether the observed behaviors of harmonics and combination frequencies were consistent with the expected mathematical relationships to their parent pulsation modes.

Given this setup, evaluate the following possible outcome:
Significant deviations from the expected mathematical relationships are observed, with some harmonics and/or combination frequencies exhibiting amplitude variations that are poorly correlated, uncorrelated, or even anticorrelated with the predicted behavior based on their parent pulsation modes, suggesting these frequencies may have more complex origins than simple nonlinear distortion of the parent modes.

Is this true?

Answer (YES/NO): YES